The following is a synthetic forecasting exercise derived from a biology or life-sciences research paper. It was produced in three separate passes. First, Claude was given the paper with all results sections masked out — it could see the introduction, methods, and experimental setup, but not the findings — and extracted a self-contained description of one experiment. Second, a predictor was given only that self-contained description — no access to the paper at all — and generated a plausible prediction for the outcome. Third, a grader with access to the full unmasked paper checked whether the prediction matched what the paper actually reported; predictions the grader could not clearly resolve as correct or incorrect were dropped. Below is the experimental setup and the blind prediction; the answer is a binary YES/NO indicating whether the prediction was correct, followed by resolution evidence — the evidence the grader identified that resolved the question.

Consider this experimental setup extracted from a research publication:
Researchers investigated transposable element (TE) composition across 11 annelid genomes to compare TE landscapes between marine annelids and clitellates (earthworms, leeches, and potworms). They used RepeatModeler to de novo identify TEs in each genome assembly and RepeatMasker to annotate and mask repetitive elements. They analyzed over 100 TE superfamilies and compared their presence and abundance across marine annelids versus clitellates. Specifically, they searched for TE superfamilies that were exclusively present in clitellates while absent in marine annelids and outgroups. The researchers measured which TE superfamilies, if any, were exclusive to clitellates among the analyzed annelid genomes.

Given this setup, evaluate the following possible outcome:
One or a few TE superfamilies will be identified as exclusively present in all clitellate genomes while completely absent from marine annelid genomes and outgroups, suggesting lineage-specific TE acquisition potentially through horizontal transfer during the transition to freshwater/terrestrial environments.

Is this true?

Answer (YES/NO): NO